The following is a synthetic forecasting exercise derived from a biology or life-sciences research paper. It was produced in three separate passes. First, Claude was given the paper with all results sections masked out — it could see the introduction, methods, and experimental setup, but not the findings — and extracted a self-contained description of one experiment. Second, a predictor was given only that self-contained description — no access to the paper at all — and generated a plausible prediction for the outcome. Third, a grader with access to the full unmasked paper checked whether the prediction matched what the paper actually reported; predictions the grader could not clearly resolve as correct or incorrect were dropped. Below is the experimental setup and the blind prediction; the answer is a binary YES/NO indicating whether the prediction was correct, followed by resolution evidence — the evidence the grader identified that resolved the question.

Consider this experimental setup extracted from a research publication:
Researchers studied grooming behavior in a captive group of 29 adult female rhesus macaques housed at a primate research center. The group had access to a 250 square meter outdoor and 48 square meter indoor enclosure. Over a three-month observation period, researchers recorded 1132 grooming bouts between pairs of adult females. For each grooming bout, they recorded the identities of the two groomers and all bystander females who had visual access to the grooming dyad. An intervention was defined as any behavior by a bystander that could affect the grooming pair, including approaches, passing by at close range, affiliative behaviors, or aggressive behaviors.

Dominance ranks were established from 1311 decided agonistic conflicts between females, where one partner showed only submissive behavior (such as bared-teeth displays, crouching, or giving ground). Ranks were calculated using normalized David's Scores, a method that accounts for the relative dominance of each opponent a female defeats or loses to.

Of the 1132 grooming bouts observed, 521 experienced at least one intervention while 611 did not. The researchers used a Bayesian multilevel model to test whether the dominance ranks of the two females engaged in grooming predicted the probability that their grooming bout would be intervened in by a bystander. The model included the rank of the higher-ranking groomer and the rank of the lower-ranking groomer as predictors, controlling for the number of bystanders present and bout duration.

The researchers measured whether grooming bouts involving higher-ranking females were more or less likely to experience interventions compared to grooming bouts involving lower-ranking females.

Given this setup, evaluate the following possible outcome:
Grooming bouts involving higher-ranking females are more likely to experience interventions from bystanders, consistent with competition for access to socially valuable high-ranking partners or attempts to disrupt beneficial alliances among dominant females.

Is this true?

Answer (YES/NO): NO